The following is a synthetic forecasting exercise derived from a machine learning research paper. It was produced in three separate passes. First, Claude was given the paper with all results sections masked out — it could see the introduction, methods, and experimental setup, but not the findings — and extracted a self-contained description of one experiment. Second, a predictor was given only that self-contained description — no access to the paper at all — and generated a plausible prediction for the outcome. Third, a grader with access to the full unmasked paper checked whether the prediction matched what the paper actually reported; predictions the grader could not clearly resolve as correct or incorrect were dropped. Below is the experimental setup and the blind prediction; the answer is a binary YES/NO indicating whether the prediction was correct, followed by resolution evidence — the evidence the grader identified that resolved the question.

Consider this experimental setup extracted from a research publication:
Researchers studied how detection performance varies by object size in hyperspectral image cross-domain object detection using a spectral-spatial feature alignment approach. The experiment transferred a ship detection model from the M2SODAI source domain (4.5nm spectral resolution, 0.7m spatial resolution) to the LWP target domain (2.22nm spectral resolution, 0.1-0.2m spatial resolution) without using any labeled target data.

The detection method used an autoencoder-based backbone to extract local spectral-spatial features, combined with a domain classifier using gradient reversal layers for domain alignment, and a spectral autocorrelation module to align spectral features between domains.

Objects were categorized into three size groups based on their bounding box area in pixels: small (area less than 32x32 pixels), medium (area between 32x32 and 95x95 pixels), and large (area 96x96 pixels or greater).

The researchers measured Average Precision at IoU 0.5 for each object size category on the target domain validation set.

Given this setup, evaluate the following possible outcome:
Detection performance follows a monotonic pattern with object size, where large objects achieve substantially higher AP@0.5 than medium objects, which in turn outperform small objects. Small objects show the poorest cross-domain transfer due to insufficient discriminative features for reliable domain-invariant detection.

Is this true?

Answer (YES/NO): NO